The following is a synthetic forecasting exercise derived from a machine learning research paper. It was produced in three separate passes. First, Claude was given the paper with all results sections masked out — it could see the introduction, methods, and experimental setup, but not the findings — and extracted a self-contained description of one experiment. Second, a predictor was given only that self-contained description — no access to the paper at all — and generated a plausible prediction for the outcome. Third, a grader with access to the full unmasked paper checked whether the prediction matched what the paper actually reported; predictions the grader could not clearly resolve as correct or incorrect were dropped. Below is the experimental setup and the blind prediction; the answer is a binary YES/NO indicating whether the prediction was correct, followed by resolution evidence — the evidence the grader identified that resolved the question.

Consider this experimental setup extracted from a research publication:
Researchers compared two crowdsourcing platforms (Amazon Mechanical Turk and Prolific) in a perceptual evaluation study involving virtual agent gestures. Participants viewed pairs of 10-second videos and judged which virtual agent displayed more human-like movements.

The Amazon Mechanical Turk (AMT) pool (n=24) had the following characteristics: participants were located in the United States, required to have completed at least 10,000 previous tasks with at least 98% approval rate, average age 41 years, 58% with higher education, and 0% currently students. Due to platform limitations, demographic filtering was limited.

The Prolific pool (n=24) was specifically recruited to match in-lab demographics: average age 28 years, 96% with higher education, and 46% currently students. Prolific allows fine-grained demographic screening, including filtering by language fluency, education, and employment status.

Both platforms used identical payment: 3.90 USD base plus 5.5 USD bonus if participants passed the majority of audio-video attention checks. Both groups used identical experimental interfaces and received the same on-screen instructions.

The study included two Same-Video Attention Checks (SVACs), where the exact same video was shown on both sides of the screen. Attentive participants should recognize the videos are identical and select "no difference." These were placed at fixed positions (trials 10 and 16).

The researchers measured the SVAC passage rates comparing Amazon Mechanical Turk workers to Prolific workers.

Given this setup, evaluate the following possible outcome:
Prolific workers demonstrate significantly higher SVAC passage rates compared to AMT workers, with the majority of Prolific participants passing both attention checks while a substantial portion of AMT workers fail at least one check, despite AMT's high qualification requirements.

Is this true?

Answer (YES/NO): NO